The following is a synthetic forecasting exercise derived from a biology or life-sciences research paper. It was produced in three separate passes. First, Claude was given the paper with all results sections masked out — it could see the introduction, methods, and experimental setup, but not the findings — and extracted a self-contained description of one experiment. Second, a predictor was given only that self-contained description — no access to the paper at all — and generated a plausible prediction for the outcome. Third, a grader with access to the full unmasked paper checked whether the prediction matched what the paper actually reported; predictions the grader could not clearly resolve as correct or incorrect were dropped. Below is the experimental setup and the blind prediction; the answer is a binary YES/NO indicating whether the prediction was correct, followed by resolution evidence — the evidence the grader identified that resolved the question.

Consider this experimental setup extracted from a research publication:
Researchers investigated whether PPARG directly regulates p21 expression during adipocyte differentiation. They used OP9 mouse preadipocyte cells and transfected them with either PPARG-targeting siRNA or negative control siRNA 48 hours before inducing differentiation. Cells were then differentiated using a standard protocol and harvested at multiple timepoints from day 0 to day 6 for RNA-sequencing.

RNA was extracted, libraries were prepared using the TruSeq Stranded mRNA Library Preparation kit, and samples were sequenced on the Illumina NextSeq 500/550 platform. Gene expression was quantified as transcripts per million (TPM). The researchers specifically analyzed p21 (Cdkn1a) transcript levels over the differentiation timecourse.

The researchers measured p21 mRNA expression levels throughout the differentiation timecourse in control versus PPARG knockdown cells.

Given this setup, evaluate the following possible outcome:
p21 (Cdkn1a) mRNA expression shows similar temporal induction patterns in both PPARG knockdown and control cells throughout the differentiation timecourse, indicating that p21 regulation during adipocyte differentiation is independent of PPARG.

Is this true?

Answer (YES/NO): NO